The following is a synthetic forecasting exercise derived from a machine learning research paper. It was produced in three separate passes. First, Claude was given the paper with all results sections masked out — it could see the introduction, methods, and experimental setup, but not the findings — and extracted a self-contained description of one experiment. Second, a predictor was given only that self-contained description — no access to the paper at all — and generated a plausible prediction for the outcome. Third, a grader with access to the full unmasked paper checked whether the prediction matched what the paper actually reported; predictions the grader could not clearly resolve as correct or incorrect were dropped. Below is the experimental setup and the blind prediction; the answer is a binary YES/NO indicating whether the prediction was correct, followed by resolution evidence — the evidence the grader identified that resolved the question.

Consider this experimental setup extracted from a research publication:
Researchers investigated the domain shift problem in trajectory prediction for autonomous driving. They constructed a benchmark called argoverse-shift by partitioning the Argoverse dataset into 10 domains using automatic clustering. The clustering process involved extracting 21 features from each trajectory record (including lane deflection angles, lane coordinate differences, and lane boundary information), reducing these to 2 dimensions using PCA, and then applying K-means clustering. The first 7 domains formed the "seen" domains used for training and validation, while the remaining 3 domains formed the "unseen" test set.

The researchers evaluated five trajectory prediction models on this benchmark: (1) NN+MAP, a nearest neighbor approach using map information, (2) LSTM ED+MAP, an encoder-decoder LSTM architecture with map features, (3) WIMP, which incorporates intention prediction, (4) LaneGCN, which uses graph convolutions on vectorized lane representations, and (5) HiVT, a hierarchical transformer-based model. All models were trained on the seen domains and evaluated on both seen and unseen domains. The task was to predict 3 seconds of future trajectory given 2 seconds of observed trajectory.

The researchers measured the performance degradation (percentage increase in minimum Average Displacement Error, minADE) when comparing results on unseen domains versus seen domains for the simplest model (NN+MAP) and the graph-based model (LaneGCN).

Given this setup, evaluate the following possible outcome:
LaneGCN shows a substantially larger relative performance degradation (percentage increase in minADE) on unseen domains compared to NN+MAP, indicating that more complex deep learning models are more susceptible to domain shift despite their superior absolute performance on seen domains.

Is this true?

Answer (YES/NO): NO